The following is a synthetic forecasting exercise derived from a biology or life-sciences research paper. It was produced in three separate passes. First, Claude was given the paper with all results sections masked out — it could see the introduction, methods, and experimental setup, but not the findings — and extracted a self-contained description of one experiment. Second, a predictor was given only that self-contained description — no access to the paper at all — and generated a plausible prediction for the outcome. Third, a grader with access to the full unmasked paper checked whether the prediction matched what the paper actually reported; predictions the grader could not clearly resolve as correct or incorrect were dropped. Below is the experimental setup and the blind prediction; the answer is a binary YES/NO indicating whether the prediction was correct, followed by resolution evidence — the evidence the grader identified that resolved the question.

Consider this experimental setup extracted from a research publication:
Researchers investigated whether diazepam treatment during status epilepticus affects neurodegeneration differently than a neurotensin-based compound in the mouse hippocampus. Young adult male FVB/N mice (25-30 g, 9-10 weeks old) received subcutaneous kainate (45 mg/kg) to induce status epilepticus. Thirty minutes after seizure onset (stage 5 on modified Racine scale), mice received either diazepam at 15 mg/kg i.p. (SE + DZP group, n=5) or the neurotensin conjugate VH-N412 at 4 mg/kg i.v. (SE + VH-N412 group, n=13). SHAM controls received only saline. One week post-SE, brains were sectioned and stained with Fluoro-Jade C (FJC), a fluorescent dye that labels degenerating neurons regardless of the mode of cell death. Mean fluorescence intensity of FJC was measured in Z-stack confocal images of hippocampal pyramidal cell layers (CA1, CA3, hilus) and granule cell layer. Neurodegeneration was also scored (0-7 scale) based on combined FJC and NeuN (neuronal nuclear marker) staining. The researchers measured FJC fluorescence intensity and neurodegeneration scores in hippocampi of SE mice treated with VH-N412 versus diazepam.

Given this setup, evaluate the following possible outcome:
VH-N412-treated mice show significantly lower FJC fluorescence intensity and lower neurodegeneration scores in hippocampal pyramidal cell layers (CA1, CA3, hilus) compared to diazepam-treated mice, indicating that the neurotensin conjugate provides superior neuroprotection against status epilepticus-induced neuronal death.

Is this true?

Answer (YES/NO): NO